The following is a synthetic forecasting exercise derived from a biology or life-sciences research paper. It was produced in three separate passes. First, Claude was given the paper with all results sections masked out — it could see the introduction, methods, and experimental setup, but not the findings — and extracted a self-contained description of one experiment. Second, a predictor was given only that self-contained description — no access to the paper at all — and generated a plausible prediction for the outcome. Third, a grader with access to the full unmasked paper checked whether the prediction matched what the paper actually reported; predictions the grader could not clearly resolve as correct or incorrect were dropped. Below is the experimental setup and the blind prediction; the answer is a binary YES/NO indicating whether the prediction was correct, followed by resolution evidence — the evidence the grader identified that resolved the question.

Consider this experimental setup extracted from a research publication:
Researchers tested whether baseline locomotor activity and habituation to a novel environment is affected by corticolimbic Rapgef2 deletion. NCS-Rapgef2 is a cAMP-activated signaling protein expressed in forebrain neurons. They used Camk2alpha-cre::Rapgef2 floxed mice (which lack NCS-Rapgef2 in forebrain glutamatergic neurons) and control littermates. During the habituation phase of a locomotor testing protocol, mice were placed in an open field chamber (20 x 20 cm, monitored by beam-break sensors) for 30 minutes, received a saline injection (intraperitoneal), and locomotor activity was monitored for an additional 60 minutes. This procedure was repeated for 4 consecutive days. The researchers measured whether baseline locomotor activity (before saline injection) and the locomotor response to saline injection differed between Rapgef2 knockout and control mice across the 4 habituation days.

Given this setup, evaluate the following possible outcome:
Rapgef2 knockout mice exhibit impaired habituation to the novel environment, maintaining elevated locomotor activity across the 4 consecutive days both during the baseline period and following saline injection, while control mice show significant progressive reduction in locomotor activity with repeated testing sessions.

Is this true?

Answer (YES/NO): NO